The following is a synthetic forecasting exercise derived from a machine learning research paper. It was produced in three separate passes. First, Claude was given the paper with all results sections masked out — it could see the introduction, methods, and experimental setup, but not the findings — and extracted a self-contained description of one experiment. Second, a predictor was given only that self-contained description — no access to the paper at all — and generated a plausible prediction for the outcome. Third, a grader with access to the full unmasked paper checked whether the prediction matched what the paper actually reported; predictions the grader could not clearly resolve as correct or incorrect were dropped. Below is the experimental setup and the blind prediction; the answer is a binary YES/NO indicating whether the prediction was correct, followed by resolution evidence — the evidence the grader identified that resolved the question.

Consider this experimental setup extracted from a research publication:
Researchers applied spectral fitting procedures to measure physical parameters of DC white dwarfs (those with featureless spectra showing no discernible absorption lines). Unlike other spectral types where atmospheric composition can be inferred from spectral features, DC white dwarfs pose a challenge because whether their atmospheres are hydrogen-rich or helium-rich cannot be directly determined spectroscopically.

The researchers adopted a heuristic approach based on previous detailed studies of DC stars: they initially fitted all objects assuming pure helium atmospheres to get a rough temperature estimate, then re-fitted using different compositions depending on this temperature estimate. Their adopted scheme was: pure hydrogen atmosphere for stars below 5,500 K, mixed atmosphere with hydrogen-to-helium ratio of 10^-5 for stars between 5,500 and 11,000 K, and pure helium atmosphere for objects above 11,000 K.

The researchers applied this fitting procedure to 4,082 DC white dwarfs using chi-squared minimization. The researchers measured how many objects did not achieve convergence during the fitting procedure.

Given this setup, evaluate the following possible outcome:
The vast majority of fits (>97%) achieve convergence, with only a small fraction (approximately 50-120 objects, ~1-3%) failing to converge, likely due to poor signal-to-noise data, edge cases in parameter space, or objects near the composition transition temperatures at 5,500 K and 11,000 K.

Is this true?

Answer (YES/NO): YES